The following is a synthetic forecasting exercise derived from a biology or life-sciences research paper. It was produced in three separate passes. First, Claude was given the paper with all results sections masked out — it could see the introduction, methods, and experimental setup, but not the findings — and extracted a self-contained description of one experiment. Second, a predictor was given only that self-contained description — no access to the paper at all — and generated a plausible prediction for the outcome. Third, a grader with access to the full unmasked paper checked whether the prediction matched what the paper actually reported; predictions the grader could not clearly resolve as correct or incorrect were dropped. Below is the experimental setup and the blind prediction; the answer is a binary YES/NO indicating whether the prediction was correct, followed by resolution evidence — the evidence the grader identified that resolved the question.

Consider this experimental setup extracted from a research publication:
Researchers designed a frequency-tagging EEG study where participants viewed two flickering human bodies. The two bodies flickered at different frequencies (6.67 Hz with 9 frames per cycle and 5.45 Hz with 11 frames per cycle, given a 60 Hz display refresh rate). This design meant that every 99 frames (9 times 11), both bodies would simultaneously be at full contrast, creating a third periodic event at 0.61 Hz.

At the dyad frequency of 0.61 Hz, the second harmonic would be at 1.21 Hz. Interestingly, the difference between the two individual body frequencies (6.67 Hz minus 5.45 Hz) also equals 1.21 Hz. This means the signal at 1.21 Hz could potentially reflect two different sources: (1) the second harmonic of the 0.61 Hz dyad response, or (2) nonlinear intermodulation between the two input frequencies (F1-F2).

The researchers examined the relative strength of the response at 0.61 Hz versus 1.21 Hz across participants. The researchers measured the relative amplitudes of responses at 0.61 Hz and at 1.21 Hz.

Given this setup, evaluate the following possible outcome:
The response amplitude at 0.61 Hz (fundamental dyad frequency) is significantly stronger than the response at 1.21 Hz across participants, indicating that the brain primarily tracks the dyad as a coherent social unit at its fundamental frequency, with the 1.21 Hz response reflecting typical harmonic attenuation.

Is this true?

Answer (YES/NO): NO